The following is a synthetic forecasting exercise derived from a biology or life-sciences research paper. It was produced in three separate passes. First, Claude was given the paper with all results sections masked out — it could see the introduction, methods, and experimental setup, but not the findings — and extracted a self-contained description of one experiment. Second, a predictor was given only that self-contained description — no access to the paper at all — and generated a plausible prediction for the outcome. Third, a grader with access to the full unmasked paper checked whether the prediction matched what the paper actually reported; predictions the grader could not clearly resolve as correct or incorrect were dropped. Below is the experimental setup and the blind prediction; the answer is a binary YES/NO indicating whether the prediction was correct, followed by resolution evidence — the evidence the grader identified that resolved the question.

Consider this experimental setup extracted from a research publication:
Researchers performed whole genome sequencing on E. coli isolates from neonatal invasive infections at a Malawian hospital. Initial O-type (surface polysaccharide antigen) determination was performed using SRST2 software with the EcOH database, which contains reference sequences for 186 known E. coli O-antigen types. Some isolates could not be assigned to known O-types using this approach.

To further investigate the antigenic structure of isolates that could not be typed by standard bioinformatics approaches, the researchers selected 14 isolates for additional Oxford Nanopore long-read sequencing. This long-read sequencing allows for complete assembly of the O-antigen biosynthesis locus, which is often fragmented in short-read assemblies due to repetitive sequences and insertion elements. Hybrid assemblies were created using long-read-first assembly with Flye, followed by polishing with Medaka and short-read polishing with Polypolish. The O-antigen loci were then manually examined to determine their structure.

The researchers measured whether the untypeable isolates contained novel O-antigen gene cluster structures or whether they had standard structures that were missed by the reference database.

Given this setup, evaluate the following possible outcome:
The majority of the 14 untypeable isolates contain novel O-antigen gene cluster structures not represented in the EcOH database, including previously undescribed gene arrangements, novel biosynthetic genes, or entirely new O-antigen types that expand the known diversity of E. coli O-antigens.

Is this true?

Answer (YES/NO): YES